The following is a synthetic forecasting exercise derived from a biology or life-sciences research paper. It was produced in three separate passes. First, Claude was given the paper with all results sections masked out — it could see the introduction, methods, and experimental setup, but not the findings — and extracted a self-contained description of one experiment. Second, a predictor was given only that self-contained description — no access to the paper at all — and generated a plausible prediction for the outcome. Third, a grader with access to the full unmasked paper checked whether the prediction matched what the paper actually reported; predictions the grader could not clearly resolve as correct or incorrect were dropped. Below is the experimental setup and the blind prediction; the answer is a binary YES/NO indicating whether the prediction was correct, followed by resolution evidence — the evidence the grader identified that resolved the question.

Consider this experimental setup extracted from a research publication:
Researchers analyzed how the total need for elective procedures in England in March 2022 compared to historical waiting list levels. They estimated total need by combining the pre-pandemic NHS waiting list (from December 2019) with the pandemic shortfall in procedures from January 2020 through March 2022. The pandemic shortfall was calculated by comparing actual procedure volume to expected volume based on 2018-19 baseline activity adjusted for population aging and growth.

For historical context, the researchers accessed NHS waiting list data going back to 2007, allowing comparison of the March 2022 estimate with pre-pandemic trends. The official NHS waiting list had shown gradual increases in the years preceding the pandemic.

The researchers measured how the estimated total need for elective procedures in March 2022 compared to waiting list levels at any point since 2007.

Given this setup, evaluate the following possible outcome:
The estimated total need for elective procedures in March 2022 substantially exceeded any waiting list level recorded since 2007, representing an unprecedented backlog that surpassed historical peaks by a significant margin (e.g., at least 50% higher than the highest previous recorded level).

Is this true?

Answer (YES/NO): YES